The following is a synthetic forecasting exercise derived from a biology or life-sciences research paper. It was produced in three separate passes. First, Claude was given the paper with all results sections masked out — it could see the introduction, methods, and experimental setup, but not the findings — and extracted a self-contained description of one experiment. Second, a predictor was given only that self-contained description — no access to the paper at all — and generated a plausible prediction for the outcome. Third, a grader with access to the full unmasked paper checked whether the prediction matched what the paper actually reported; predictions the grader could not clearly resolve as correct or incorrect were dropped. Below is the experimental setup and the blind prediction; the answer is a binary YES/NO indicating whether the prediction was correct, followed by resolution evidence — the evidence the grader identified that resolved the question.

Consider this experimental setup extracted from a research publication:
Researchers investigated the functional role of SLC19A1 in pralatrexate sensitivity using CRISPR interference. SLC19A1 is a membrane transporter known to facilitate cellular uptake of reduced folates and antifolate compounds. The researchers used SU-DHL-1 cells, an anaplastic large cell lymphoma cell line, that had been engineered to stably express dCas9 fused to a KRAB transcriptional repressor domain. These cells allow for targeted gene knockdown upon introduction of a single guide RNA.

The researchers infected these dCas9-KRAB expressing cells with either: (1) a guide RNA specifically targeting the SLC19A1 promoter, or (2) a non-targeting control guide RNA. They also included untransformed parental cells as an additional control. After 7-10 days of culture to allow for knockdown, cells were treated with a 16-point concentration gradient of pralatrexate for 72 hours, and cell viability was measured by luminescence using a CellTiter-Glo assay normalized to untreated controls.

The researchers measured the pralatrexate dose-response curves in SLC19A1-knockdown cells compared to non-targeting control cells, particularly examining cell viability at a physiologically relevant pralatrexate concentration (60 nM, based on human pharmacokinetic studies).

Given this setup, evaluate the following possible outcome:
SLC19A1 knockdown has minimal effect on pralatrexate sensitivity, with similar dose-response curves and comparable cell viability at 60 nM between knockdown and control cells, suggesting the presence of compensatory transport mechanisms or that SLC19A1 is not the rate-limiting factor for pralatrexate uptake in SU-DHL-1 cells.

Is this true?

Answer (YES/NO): NO